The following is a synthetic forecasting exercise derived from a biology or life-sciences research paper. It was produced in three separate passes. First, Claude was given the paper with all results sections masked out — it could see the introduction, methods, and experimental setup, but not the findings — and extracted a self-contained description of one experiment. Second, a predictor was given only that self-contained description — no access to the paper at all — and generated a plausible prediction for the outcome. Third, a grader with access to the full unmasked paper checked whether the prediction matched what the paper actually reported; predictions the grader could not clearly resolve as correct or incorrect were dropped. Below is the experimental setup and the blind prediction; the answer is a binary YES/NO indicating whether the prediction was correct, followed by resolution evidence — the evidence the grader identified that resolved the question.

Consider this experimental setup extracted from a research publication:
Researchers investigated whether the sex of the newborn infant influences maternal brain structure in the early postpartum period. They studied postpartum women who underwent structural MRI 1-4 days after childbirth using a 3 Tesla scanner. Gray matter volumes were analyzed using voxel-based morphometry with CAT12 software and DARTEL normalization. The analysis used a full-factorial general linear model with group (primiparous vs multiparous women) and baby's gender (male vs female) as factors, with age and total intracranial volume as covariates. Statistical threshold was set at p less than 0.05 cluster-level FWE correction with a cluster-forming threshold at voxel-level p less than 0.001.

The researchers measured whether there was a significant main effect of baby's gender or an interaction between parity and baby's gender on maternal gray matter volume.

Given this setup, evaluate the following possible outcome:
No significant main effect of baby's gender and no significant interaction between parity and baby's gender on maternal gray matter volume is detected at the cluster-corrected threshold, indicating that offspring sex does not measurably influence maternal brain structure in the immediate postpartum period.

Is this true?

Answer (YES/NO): YES